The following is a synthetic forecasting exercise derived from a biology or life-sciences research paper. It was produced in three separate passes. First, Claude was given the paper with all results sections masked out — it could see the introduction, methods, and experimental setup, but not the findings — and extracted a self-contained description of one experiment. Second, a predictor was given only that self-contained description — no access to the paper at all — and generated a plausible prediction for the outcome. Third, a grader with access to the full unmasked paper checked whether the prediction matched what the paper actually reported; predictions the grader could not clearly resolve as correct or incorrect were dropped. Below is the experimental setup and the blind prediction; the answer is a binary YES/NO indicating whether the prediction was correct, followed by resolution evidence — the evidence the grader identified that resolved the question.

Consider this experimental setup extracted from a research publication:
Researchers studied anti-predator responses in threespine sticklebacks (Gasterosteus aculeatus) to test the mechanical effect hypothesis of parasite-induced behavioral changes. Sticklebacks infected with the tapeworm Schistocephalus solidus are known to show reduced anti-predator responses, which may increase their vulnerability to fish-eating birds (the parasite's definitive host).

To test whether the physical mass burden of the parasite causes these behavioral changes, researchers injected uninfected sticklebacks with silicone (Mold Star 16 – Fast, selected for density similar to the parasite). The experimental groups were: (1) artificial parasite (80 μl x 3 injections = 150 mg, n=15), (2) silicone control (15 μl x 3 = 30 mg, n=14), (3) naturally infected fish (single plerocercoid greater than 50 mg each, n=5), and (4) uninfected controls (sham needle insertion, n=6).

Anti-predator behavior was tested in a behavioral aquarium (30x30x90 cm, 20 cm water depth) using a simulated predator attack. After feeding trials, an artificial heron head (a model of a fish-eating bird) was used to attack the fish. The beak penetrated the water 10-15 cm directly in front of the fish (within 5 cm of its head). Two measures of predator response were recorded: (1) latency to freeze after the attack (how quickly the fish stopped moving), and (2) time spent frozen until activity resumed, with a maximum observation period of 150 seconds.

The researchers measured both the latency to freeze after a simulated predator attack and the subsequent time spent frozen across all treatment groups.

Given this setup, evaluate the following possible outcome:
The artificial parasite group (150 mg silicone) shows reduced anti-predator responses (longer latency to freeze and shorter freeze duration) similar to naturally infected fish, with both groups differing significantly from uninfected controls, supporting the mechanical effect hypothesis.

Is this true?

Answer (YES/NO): NO